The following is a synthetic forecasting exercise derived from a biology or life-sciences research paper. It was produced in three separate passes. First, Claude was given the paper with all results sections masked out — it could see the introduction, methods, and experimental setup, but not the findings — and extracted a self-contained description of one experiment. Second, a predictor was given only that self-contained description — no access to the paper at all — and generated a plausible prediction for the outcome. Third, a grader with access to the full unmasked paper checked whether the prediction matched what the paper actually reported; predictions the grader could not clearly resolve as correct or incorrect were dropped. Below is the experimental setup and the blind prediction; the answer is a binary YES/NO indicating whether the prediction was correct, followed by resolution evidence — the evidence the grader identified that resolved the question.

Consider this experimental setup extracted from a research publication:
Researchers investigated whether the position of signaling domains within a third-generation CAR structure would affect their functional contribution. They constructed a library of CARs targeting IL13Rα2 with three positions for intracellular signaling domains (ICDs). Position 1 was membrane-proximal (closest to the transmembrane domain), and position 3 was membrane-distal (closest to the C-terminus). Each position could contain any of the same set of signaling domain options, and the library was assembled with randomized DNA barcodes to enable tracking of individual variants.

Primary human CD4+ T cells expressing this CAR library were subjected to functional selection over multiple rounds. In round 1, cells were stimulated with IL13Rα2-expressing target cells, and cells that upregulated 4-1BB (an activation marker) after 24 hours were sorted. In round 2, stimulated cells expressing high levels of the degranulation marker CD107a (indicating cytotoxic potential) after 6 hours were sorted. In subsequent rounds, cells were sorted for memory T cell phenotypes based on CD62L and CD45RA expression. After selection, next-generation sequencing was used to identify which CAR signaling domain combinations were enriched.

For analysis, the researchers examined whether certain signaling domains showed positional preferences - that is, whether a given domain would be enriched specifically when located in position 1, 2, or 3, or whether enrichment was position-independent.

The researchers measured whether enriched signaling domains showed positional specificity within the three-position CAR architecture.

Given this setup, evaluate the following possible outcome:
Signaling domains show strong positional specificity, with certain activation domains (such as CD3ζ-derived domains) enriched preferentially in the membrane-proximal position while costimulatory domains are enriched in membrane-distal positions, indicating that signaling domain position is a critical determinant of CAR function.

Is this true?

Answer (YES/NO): NO